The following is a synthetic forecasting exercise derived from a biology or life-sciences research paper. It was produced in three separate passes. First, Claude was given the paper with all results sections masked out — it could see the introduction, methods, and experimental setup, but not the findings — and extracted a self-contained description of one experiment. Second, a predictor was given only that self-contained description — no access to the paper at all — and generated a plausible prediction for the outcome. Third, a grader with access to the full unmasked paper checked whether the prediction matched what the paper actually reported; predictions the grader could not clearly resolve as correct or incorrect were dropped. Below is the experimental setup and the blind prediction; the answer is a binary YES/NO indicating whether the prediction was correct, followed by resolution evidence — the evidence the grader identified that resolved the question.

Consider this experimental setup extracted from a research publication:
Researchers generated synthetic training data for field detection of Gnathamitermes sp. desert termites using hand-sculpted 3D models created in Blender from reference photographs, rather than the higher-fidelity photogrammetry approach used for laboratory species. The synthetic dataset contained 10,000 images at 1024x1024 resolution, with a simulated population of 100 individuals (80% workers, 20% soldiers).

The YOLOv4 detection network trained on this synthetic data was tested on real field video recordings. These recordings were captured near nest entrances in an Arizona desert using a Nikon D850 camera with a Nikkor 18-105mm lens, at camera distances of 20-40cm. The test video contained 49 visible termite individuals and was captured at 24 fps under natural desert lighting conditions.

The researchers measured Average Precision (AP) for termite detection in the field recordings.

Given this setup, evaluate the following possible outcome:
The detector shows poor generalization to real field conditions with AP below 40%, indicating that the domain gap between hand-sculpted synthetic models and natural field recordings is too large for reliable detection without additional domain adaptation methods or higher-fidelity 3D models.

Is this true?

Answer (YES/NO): NO